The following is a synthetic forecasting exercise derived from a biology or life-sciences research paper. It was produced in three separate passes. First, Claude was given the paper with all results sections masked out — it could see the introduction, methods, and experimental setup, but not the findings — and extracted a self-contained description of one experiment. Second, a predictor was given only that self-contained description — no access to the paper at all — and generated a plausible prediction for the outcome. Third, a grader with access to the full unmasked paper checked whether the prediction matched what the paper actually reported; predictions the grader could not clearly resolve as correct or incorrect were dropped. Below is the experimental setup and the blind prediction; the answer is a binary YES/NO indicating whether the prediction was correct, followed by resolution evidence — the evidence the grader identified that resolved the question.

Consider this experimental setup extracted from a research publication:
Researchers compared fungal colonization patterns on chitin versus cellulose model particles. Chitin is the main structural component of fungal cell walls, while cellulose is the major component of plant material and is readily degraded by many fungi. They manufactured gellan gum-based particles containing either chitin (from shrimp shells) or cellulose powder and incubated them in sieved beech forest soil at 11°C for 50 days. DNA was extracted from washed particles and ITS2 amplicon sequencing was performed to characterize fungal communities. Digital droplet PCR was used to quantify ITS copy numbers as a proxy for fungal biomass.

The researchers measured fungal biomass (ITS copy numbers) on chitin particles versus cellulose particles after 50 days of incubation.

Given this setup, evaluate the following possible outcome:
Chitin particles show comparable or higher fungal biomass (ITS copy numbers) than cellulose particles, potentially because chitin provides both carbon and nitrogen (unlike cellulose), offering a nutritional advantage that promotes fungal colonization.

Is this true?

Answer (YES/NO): YES